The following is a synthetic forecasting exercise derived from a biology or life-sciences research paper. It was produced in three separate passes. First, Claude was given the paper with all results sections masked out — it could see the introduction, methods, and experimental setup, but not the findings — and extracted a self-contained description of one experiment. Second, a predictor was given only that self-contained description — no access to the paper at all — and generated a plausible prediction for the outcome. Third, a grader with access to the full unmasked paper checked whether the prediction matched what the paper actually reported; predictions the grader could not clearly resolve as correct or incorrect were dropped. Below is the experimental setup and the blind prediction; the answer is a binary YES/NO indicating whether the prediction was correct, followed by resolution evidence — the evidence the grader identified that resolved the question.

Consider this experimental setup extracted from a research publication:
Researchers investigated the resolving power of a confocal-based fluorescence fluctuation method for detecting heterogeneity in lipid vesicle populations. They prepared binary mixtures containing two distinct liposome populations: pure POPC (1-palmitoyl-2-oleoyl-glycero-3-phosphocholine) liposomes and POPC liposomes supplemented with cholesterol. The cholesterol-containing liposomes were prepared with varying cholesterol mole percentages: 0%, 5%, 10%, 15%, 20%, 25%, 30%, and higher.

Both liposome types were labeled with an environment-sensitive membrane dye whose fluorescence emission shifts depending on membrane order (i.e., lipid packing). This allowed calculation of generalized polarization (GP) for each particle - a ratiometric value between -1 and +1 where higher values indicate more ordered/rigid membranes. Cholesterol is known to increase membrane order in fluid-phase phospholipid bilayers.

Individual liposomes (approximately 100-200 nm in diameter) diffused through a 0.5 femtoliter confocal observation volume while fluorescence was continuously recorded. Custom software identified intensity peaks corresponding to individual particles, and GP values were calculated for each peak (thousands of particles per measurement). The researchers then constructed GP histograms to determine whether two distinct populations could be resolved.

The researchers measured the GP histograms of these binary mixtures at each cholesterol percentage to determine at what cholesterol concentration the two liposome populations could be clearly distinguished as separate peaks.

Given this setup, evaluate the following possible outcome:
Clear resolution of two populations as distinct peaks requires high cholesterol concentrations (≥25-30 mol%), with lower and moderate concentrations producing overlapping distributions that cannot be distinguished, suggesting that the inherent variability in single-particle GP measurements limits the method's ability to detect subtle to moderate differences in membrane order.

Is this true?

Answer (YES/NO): YES